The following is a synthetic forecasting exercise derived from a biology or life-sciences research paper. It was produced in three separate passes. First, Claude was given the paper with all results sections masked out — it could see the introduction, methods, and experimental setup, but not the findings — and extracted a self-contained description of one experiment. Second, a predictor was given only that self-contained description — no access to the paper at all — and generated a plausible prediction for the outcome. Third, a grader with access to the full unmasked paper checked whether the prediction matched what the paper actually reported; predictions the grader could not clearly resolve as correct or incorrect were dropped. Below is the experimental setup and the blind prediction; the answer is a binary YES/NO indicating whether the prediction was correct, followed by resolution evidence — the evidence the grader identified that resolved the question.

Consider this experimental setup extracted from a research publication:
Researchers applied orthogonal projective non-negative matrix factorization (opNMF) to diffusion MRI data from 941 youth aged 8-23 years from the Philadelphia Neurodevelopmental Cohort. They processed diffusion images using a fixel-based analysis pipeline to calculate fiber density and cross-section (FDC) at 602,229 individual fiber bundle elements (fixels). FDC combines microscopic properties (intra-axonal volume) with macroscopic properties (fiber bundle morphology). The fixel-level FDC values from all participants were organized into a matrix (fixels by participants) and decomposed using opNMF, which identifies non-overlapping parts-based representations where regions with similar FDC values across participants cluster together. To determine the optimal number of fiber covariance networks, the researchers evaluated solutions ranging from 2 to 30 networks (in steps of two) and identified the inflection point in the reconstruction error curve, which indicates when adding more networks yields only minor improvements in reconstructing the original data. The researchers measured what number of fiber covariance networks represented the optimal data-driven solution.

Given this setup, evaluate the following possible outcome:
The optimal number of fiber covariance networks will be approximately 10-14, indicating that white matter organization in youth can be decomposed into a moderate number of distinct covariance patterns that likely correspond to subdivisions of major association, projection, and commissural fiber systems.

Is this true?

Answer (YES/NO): YES